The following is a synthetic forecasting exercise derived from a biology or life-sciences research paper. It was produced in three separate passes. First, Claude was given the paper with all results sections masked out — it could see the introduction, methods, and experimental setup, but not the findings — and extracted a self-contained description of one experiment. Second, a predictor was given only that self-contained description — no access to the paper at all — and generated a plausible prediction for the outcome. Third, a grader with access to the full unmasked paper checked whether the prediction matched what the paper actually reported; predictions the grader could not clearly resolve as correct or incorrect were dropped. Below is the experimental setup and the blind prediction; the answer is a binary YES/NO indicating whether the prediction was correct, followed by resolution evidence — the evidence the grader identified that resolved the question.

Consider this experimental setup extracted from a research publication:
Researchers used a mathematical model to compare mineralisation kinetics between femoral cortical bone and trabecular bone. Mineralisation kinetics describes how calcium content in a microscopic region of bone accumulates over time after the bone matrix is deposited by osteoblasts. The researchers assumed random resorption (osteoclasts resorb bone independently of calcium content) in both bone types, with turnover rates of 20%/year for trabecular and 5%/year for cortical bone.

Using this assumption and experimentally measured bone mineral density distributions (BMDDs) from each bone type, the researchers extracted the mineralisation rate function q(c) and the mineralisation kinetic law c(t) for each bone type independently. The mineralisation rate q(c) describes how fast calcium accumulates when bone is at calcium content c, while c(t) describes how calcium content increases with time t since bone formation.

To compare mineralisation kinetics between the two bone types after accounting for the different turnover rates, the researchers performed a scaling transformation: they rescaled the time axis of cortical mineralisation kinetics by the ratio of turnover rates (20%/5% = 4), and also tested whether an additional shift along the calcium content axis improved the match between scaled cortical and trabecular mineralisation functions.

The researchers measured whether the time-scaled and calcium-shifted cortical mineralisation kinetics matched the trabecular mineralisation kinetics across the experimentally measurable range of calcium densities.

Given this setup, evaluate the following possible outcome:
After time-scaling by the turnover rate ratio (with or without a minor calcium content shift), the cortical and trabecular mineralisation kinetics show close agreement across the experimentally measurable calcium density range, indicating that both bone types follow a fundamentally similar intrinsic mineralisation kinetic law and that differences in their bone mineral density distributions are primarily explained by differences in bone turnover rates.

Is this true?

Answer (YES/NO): NO